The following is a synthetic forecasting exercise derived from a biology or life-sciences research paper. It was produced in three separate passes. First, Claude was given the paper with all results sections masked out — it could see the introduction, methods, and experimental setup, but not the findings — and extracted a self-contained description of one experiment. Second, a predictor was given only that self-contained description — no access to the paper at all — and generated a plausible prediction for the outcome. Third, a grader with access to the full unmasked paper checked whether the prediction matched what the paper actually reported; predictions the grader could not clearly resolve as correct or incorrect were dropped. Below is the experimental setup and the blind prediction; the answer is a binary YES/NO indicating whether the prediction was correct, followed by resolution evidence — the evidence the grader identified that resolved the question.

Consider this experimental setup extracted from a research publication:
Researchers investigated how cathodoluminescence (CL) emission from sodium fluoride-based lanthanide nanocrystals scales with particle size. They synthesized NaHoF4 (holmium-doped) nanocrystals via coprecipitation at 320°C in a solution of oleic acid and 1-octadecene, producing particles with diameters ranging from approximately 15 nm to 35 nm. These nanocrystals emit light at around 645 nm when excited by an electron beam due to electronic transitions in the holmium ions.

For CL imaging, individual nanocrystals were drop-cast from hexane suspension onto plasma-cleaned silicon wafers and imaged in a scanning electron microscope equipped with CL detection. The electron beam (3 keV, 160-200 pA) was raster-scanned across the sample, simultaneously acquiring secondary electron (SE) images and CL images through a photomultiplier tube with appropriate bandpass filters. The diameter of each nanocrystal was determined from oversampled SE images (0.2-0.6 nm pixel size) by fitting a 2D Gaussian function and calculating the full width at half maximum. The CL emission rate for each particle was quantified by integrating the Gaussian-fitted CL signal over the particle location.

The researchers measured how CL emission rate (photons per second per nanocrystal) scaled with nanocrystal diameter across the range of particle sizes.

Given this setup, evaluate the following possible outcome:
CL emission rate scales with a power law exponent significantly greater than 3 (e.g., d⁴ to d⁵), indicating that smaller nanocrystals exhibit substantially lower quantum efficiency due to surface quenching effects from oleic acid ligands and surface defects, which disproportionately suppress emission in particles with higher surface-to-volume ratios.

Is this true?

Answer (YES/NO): NO